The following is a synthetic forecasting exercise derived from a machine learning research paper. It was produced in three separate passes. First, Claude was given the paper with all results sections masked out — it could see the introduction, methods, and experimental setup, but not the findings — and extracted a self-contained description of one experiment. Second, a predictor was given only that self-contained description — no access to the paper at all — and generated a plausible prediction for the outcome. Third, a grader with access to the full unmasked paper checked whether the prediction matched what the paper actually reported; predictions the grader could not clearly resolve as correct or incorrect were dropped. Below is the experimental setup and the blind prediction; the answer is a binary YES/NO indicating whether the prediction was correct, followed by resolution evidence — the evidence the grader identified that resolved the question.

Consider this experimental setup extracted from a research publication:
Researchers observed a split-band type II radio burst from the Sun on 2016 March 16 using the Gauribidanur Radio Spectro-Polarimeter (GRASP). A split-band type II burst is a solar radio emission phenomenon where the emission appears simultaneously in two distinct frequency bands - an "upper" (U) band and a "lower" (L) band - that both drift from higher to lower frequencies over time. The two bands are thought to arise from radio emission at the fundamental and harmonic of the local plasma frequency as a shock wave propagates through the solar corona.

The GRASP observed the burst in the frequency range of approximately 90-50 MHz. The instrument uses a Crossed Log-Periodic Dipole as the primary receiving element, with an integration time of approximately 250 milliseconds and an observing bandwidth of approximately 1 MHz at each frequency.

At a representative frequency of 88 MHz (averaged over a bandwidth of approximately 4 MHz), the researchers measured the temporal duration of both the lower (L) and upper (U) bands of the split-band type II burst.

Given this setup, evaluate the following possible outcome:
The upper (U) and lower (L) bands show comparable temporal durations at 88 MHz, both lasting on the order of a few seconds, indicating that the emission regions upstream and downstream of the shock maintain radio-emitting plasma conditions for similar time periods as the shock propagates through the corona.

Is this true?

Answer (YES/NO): NO